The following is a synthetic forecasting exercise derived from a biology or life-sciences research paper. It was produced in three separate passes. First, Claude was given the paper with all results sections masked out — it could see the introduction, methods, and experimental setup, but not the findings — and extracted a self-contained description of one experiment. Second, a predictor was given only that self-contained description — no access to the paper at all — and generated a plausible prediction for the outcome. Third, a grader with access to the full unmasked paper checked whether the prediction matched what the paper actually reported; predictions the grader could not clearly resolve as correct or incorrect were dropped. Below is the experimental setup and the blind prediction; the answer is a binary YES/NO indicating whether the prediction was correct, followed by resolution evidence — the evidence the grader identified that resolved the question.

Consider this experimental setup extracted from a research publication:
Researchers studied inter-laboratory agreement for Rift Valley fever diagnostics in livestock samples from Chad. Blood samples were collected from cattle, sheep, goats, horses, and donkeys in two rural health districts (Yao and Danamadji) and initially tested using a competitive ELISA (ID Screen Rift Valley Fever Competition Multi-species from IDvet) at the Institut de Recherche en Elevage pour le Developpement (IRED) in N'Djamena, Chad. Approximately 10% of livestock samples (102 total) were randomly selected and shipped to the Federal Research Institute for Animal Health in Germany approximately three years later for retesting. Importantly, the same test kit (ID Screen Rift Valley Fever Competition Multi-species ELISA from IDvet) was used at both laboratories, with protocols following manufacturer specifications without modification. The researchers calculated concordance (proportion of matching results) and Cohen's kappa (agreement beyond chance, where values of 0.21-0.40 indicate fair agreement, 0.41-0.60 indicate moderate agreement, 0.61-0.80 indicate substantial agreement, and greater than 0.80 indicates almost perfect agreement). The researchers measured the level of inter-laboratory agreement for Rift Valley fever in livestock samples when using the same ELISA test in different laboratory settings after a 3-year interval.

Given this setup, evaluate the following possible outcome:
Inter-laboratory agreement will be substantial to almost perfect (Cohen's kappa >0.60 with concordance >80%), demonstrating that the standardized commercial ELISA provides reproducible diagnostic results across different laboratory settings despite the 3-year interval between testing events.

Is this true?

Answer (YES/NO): NO